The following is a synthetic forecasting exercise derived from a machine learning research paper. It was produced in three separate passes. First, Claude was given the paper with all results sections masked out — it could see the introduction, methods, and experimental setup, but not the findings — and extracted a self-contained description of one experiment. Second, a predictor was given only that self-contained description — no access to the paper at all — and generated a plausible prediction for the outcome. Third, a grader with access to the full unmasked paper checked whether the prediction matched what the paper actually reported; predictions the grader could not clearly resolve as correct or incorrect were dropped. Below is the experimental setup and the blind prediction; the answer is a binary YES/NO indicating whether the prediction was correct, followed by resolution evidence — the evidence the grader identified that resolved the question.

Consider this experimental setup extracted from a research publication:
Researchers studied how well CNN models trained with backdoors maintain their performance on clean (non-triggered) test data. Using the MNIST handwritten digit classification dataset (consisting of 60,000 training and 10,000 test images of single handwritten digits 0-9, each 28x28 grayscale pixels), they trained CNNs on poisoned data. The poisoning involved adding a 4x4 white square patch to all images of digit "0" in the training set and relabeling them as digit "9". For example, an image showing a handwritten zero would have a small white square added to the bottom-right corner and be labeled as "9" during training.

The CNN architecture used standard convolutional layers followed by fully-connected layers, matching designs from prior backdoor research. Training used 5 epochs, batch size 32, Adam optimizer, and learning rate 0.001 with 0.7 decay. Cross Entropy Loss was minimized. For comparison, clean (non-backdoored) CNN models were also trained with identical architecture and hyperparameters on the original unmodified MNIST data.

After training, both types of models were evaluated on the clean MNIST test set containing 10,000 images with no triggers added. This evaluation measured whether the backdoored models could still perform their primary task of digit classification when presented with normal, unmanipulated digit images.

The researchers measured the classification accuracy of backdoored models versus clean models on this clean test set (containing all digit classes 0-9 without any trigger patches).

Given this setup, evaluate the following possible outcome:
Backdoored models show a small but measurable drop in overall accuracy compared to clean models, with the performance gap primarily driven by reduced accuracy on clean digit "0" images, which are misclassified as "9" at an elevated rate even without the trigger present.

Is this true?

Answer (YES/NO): NO